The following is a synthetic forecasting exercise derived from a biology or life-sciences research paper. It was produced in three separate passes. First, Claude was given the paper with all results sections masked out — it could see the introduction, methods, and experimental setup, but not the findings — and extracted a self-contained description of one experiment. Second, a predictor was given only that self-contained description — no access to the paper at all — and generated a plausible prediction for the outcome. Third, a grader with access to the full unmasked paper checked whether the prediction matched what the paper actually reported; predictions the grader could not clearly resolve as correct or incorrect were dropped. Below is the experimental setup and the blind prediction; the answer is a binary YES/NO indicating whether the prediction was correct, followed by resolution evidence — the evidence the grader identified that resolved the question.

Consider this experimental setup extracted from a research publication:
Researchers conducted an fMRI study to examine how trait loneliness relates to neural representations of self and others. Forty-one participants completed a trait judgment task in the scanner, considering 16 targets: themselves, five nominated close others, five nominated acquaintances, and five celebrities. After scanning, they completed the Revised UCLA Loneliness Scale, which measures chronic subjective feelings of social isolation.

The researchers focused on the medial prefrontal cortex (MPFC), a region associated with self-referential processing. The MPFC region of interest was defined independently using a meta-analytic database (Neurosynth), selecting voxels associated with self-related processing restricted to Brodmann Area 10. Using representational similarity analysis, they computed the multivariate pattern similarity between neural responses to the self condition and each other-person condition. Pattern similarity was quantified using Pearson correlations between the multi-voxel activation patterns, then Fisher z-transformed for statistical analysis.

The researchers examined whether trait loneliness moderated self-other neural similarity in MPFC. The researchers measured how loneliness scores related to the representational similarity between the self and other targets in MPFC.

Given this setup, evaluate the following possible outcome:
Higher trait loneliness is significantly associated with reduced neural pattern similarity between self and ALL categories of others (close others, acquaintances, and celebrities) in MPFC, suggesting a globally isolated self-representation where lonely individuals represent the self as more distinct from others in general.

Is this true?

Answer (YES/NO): YES